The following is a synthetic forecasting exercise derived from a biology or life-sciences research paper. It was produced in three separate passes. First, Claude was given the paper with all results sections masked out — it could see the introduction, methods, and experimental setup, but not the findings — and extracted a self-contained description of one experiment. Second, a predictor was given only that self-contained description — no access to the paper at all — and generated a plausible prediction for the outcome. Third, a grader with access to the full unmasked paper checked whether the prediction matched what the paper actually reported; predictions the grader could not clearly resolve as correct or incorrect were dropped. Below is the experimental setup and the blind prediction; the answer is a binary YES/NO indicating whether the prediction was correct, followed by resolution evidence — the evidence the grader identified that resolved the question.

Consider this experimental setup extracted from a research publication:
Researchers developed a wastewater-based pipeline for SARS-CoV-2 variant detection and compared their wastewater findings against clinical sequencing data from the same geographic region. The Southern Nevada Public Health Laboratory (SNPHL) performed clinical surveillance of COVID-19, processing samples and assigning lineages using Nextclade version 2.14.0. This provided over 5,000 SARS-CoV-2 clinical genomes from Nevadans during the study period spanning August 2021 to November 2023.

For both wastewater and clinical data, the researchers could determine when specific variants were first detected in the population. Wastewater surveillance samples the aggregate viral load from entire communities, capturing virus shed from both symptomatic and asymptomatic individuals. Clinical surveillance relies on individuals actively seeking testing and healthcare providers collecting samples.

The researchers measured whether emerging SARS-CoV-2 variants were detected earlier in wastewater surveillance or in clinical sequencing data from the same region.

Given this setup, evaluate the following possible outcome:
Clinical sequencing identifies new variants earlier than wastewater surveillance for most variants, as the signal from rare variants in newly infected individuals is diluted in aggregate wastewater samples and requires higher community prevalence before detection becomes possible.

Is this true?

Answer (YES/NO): NO